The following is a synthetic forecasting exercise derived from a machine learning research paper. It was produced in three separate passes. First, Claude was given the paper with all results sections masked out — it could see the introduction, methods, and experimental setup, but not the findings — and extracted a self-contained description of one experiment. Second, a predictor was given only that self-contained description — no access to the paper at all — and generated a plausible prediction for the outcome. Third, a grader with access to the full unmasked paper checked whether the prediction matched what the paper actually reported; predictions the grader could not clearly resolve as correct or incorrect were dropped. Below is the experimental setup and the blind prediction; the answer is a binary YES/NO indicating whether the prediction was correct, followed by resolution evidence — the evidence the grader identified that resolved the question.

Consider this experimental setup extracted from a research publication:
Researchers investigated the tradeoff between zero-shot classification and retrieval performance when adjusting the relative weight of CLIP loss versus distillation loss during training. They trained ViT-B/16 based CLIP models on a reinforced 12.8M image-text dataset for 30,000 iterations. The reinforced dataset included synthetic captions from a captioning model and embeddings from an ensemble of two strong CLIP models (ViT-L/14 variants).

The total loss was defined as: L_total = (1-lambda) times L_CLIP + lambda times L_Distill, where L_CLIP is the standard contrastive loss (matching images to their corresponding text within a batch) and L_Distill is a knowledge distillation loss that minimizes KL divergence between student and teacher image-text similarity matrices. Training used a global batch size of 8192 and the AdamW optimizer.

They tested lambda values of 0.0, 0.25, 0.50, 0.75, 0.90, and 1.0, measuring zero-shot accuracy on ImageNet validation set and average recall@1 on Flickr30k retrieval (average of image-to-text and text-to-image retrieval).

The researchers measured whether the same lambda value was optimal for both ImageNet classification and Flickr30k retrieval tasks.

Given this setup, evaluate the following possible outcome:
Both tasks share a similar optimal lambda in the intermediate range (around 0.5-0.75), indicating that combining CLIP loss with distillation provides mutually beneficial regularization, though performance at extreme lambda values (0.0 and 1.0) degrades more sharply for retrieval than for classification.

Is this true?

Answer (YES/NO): NO